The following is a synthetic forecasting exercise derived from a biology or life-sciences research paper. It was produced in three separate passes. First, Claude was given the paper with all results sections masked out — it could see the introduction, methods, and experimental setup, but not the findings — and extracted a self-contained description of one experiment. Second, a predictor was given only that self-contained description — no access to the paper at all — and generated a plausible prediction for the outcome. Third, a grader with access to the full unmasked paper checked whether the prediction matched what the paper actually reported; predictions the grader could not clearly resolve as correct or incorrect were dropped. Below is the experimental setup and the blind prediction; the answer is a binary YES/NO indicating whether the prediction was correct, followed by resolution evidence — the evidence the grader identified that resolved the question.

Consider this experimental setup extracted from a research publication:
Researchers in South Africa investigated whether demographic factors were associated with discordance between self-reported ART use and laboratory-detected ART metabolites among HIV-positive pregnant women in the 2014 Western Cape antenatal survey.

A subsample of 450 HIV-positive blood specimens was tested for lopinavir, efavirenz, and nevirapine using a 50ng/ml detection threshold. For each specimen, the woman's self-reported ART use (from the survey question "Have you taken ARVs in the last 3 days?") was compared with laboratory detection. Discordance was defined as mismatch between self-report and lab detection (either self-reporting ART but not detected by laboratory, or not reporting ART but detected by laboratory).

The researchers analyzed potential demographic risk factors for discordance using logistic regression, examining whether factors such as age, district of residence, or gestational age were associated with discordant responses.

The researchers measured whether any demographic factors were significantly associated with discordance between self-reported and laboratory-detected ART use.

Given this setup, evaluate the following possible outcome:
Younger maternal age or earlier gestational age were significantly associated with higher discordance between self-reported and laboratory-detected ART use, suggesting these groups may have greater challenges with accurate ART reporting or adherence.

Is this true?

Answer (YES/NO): NO